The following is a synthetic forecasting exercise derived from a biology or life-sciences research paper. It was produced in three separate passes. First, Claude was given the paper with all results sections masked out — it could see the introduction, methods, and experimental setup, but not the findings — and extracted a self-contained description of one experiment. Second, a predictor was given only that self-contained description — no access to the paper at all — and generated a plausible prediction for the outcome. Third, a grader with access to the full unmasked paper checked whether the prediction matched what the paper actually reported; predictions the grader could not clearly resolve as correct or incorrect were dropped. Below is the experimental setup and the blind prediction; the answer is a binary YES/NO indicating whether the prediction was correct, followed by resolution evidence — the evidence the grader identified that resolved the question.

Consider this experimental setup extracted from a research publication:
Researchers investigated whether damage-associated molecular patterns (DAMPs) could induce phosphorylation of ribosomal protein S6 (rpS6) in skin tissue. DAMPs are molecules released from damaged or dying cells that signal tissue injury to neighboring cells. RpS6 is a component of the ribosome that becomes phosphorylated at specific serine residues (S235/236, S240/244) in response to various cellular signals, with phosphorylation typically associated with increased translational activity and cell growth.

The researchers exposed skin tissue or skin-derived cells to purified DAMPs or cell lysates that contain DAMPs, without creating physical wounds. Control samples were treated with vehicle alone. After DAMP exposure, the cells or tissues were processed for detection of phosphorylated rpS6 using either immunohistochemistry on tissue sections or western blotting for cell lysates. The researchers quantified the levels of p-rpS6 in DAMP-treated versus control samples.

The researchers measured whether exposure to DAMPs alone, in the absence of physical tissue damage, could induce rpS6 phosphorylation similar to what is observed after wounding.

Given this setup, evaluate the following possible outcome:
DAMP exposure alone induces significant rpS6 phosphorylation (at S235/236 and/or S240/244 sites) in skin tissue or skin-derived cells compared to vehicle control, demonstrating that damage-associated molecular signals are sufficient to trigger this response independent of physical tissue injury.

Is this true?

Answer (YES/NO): YES